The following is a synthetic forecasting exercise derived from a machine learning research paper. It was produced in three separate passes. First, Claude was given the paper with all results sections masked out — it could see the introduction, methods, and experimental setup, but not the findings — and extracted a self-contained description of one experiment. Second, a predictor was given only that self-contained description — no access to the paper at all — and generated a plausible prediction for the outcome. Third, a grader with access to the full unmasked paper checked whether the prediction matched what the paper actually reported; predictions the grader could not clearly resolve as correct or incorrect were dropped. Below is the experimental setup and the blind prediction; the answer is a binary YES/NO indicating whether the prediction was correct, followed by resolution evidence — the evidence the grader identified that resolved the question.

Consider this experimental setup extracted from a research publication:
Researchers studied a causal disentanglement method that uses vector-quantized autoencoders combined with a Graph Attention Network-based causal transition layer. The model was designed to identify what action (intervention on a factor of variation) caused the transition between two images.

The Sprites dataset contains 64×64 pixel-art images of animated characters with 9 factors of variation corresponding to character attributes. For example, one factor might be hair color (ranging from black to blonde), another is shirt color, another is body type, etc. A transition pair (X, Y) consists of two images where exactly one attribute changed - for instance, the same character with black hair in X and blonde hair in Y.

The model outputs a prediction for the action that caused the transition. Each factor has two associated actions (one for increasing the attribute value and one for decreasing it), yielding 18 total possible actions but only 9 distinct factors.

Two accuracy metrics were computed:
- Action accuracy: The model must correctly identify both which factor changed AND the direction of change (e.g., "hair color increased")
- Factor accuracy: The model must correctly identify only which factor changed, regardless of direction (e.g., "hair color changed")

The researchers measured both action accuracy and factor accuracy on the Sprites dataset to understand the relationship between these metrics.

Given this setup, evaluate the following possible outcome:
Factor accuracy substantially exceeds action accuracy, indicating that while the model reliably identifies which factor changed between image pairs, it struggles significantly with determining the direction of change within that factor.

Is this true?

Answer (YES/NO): YES